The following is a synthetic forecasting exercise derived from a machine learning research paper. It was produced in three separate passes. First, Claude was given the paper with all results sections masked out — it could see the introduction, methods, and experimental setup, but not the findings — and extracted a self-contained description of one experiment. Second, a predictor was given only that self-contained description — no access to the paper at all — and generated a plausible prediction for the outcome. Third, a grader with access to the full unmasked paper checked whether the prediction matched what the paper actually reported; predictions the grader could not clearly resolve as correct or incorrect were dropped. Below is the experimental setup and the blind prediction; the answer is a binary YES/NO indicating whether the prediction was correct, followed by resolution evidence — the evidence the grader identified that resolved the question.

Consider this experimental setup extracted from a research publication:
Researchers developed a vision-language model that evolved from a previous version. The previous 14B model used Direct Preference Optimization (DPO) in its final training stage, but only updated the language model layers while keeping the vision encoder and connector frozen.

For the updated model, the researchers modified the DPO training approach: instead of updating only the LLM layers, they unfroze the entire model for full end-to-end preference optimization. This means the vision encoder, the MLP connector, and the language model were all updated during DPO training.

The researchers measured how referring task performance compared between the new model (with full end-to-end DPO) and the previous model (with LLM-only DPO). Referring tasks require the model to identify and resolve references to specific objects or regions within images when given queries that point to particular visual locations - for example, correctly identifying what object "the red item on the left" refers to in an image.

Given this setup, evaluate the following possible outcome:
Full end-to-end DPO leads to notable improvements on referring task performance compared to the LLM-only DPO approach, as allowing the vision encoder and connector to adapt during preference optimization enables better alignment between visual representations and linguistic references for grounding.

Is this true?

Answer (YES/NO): NO